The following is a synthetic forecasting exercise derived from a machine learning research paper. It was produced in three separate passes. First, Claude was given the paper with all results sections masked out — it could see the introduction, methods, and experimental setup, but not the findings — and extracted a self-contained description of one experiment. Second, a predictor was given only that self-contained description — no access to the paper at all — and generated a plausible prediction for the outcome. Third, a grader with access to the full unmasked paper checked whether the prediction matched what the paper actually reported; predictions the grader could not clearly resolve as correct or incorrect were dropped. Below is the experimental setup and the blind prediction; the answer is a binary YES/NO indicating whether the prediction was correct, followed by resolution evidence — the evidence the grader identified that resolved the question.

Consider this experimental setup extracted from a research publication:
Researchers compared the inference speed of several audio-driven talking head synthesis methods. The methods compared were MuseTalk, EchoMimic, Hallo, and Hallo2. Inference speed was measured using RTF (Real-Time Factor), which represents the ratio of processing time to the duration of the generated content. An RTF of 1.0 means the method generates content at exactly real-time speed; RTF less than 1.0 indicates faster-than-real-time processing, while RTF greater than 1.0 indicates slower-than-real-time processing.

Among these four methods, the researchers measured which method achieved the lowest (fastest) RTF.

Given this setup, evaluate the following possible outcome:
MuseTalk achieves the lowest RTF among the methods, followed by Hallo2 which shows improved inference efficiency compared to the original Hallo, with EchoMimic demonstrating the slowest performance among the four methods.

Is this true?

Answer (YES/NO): NO